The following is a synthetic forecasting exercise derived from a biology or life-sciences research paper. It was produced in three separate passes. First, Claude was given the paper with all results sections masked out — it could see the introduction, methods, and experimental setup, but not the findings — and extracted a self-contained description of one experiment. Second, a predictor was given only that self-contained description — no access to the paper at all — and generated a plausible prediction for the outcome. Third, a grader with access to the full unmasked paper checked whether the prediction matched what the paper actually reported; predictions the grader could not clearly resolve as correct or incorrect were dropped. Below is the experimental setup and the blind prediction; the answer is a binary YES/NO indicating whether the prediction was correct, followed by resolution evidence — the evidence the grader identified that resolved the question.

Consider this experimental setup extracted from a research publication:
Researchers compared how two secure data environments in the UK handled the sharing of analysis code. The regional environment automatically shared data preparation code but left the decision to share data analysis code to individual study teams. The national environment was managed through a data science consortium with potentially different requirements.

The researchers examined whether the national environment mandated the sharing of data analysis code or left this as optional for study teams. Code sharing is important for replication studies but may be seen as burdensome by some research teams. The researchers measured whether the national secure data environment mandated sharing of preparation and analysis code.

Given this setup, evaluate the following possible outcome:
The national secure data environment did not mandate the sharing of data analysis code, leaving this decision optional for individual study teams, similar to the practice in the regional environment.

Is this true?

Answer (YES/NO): NO